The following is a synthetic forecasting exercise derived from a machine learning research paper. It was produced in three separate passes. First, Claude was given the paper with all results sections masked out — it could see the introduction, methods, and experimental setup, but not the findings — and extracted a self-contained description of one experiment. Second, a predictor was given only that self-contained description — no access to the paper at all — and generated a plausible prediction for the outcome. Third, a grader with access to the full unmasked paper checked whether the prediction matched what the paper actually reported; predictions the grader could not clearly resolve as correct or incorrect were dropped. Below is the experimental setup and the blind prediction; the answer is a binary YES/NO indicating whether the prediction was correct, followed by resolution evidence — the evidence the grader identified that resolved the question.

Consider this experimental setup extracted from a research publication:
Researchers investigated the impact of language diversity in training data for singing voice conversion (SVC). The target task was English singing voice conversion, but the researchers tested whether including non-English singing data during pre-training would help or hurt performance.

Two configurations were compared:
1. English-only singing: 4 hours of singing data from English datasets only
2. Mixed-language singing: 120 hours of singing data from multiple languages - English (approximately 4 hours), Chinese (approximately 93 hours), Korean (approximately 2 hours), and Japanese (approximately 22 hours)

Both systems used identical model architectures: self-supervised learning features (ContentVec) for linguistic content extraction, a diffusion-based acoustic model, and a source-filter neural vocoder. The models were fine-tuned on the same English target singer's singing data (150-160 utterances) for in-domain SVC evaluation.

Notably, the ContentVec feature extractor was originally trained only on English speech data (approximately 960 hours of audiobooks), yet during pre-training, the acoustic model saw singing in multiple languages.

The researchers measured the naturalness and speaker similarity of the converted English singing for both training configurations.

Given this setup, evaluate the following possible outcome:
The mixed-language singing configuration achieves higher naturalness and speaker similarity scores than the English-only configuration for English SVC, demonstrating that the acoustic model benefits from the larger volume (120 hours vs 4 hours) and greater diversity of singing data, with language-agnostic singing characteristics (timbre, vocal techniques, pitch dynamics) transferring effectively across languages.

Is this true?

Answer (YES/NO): YES